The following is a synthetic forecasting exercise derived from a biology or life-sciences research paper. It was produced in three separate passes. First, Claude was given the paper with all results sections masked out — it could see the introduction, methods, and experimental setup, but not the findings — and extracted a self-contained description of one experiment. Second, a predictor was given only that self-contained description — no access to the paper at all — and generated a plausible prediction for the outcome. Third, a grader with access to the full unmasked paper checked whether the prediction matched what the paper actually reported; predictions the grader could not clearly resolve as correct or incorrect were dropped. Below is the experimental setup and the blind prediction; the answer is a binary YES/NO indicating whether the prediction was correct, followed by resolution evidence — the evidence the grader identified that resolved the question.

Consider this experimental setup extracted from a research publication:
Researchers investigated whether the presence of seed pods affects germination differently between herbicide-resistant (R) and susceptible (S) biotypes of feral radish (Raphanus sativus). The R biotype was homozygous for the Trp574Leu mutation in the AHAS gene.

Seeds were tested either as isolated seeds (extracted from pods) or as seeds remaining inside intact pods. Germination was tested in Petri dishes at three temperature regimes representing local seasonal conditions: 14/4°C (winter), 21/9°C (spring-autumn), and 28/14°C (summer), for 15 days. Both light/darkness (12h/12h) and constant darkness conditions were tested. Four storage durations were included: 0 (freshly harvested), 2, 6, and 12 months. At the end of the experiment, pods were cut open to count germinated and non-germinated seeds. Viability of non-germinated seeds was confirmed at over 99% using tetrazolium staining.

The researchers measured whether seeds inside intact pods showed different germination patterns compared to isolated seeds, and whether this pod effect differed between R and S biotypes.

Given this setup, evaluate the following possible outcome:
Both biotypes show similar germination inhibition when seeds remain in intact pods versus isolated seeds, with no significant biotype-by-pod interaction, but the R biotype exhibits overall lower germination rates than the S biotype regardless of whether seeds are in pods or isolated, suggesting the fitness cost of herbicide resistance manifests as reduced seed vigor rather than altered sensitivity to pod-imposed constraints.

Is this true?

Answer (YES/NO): NO